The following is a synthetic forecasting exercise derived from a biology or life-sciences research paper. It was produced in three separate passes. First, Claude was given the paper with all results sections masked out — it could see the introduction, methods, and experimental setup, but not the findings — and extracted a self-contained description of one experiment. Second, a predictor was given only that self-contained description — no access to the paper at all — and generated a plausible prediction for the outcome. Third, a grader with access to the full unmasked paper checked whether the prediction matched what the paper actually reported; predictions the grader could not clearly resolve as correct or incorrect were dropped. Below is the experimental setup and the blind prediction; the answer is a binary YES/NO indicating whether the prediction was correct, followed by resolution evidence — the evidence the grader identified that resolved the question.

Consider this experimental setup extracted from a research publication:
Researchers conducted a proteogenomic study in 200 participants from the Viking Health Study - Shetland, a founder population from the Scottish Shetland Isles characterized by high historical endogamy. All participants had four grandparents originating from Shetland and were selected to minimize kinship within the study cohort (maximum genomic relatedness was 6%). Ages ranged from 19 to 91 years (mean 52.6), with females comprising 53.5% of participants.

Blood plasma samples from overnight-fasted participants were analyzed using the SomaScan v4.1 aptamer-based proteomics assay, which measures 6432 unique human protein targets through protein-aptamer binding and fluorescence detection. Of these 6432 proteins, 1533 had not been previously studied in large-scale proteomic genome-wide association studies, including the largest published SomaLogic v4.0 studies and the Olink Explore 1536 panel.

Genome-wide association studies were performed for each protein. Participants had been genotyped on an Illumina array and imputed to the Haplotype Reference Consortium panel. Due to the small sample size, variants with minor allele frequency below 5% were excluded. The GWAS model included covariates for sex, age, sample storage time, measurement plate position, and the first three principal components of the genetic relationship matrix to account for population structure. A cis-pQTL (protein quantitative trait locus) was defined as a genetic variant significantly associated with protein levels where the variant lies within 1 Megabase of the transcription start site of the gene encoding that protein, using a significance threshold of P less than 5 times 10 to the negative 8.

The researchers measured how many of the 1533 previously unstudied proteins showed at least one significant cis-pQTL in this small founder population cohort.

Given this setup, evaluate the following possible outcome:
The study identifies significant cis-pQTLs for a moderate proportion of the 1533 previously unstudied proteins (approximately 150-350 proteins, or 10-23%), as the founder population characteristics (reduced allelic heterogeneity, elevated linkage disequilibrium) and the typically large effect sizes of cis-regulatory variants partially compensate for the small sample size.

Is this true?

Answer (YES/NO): NO